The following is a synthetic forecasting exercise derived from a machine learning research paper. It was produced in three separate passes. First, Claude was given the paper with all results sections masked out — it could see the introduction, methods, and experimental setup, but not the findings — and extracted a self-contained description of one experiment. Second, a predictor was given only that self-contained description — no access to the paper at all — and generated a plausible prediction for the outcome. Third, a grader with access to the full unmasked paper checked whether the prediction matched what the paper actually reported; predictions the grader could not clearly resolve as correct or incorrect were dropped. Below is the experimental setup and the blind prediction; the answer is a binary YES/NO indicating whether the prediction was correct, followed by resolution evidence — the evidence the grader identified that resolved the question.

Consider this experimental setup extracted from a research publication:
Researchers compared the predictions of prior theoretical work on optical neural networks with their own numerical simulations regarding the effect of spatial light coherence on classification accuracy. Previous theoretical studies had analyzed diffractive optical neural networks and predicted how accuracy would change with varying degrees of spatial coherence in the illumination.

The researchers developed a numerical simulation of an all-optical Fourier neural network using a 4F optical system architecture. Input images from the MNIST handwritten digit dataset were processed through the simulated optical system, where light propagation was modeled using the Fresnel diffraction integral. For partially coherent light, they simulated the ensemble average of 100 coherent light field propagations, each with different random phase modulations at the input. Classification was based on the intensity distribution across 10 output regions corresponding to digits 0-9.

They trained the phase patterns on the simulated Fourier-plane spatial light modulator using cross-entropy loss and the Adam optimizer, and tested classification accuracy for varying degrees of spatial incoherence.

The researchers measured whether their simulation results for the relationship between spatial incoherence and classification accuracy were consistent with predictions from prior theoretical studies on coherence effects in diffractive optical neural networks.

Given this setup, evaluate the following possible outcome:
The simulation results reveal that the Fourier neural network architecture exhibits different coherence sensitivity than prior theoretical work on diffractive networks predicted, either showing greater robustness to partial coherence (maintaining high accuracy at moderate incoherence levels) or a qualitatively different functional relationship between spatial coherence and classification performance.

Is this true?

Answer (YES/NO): NO